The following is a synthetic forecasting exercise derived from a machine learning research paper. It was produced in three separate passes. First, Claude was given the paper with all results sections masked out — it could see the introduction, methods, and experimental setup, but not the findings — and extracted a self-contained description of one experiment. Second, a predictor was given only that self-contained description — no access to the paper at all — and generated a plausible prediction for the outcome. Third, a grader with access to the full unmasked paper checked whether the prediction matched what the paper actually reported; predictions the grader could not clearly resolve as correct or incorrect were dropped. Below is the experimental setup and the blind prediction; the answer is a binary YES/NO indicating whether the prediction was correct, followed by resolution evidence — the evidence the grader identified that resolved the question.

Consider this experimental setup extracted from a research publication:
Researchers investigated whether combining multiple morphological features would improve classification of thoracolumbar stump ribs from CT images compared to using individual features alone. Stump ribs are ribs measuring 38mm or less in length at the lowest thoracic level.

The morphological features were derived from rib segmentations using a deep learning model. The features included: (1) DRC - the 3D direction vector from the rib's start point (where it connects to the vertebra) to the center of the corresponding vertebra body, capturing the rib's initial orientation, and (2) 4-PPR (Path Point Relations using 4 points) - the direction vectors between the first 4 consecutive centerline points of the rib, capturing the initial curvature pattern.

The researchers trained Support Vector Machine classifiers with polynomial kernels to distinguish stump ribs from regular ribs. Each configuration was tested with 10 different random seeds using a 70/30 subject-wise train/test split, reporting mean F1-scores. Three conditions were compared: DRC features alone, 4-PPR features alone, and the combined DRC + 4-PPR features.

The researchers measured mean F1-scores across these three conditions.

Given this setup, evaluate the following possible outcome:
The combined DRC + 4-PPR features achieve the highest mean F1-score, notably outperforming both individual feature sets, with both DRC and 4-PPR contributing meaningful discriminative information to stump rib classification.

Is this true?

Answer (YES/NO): NO